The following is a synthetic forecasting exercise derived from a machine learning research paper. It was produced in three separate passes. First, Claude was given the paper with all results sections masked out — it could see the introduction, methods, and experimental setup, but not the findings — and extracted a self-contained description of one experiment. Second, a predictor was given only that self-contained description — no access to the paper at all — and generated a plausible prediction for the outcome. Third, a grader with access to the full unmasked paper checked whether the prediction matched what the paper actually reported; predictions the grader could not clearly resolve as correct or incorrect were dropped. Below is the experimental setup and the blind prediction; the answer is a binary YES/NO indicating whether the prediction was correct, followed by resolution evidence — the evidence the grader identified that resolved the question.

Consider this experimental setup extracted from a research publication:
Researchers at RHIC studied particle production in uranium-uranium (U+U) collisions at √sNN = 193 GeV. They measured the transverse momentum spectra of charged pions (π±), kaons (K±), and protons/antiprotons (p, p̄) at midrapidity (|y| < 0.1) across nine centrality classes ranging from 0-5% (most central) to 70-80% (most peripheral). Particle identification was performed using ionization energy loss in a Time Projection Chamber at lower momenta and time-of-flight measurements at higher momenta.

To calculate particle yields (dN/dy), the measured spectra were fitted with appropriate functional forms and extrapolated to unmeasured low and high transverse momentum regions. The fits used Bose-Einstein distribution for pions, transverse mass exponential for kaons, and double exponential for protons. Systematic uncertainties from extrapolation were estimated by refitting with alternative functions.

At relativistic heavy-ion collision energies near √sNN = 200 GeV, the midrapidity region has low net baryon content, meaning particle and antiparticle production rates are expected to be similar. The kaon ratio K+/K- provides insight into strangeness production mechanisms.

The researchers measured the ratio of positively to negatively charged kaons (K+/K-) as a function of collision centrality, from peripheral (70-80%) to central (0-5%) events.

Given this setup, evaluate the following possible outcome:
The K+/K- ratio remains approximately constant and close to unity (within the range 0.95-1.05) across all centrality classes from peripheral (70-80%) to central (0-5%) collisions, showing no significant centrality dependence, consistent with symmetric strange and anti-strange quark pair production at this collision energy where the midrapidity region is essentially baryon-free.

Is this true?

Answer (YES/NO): NO